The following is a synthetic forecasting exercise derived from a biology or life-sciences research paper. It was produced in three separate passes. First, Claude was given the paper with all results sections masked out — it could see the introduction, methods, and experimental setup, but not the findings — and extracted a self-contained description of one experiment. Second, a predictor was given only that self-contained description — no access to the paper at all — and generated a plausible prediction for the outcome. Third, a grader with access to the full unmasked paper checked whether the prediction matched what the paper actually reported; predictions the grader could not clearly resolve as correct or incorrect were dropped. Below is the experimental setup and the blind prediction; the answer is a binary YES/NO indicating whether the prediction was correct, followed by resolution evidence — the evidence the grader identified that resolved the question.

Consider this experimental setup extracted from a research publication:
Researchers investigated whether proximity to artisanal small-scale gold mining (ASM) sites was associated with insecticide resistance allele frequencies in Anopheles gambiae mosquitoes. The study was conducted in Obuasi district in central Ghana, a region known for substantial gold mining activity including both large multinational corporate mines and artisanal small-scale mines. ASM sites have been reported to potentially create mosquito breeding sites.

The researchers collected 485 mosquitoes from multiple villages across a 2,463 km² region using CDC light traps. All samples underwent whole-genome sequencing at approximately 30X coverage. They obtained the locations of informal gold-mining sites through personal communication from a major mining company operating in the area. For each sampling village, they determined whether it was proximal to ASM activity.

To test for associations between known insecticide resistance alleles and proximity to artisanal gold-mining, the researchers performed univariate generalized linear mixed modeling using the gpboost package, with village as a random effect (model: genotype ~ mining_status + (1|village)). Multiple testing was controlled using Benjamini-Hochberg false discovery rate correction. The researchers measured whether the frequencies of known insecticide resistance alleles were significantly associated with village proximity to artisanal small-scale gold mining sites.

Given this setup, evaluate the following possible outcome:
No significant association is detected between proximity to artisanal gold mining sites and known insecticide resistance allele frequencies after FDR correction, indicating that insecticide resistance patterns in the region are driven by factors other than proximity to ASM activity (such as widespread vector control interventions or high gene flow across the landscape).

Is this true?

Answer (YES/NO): NO